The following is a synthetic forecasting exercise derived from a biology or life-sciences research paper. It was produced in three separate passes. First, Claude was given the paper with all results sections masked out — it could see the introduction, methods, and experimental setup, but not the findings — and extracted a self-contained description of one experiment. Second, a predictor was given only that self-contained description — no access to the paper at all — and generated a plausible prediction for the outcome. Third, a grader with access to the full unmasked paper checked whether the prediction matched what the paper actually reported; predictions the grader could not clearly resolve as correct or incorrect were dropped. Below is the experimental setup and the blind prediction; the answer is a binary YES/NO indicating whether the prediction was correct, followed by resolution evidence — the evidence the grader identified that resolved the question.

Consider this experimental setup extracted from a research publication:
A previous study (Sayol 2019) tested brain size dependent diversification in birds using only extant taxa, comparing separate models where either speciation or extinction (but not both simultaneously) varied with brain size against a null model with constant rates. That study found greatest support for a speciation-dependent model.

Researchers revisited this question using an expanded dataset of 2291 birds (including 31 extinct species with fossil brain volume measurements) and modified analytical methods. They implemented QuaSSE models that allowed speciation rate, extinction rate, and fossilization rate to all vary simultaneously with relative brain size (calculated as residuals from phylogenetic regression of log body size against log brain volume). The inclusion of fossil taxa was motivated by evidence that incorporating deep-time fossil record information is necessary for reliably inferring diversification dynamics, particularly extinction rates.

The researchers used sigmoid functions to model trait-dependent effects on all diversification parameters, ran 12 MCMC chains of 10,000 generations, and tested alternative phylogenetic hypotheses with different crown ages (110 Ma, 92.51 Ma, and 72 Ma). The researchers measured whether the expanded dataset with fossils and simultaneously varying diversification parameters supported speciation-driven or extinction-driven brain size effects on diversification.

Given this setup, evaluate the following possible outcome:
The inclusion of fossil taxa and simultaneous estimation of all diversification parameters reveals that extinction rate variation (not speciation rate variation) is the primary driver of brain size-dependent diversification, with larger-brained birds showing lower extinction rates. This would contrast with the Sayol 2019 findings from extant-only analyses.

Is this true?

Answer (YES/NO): YES